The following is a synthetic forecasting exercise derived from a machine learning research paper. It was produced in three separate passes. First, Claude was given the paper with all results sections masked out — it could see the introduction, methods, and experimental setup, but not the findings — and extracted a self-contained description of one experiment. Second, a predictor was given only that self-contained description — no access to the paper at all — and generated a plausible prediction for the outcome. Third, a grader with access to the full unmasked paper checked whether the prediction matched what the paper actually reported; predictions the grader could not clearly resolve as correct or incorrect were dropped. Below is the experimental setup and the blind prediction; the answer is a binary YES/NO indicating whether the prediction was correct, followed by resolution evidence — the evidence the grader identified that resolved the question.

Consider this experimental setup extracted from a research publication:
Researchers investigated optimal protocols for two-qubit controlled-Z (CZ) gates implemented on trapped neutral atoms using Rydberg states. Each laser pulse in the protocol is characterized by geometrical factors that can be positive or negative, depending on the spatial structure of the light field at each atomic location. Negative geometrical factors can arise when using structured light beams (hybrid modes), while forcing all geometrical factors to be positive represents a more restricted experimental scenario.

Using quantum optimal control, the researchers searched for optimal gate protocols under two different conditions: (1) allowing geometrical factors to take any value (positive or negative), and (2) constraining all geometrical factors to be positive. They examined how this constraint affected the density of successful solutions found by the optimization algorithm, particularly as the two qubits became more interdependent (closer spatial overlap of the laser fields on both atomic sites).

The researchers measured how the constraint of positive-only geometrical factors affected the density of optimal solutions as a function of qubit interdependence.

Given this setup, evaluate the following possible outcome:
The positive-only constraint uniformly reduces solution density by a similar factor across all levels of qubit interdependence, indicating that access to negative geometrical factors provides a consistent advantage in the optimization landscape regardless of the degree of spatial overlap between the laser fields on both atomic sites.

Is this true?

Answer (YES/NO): NO